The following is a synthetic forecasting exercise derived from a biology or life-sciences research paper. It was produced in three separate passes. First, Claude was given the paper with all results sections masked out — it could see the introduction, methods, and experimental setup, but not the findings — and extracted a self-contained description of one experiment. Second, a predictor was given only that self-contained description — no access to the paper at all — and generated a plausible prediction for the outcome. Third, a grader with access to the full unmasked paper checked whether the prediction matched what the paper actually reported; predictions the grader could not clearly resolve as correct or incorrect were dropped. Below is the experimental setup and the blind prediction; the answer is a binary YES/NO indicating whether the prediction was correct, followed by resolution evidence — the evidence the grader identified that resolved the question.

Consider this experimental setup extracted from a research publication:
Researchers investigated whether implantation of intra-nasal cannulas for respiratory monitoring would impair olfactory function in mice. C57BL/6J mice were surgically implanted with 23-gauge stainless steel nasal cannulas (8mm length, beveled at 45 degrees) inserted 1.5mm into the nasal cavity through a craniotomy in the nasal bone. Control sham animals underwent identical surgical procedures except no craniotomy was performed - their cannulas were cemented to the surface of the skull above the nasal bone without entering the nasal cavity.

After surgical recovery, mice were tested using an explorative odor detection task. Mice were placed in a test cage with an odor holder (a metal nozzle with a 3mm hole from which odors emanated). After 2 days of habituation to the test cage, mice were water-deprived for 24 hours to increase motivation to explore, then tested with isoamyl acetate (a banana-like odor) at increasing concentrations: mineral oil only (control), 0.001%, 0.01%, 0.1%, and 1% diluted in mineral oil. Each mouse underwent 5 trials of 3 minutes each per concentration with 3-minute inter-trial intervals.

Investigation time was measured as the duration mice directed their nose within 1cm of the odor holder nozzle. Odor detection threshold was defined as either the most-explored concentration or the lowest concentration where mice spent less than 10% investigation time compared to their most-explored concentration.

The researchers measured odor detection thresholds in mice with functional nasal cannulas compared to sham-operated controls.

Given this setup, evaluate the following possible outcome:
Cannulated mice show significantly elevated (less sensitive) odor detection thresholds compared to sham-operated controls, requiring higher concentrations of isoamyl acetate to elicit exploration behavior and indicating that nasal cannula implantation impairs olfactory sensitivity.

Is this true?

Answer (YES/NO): NO